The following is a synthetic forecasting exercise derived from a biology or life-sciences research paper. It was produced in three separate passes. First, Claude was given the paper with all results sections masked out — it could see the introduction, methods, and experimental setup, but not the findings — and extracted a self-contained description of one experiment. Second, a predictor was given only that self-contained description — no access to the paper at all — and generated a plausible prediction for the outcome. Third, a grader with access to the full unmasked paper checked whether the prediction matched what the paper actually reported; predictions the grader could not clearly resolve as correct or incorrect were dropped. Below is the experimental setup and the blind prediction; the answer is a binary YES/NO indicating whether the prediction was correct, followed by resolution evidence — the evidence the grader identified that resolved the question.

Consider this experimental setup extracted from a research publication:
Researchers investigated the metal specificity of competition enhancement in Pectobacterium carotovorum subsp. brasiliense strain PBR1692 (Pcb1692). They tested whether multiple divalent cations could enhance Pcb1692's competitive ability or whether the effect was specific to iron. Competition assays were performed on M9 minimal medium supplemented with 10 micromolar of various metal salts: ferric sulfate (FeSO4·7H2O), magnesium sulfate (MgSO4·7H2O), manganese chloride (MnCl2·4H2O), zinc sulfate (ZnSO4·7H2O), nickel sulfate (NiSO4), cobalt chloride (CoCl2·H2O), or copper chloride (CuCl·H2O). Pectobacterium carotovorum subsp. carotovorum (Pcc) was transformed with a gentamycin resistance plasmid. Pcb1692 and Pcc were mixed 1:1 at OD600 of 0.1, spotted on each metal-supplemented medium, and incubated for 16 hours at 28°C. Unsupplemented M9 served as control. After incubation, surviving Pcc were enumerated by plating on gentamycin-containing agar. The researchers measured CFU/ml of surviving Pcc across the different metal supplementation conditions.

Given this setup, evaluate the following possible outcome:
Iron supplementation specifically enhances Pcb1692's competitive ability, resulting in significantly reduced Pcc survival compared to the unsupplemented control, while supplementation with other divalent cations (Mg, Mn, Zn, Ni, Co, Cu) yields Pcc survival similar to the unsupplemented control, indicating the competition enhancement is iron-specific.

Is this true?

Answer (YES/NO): NO